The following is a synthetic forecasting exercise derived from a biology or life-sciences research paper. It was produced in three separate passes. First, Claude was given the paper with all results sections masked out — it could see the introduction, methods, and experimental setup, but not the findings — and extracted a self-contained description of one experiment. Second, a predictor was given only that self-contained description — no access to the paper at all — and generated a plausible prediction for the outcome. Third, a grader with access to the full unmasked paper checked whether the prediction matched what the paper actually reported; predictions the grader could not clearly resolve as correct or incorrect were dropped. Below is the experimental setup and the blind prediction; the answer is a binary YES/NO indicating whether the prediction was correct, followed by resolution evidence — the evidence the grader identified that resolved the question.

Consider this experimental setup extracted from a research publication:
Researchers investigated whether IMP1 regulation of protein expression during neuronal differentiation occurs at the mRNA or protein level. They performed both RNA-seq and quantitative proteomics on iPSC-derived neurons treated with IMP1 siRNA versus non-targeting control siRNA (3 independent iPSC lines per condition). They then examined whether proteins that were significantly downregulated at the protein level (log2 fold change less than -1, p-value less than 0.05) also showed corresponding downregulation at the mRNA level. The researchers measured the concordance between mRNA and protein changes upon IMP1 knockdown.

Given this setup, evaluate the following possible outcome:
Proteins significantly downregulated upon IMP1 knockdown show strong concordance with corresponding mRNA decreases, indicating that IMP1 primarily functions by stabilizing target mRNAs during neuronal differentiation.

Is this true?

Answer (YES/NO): NO